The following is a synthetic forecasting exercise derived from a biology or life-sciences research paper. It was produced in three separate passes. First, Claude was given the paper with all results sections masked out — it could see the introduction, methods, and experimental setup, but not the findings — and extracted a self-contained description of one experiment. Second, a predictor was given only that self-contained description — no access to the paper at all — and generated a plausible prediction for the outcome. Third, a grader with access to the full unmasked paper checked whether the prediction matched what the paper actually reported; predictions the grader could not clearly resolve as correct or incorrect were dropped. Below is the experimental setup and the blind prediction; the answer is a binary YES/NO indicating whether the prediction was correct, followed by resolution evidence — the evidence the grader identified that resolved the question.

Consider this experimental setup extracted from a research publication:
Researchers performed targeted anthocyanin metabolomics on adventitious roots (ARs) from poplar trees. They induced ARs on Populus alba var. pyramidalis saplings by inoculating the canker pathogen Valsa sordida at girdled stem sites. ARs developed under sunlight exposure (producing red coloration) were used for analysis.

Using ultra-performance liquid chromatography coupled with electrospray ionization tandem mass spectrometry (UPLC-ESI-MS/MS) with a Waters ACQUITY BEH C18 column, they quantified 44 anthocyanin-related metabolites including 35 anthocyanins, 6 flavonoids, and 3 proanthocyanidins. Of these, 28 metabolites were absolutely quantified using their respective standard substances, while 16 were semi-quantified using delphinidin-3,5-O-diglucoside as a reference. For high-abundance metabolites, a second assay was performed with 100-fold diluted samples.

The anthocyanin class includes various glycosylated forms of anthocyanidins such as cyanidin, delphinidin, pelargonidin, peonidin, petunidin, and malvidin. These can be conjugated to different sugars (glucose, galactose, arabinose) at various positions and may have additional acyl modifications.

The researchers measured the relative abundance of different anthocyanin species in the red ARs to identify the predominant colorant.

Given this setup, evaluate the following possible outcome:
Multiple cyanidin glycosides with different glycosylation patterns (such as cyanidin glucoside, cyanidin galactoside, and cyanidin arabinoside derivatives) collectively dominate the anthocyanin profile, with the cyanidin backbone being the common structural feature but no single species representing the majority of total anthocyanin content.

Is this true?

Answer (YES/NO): NO